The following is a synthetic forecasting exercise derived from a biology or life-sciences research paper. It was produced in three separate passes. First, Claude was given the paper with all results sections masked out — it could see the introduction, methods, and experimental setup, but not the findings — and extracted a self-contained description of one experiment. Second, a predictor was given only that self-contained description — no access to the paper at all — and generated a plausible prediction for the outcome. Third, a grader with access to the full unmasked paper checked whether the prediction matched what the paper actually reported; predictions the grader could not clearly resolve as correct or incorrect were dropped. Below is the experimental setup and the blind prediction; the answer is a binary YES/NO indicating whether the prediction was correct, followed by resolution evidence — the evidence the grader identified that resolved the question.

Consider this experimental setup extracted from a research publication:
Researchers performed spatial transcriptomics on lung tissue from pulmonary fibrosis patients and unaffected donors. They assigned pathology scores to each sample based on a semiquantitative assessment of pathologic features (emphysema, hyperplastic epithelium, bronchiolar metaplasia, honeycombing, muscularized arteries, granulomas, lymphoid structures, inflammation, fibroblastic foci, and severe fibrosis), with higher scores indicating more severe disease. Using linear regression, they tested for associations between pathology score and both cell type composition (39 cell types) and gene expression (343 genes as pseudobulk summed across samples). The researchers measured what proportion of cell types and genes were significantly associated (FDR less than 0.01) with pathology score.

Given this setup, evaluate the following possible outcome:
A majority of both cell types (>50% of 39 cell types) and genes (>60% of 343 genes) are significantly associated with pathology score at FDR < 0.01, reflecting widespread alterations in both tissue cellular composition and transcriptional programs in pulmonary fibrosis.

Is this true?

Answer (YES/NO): NO